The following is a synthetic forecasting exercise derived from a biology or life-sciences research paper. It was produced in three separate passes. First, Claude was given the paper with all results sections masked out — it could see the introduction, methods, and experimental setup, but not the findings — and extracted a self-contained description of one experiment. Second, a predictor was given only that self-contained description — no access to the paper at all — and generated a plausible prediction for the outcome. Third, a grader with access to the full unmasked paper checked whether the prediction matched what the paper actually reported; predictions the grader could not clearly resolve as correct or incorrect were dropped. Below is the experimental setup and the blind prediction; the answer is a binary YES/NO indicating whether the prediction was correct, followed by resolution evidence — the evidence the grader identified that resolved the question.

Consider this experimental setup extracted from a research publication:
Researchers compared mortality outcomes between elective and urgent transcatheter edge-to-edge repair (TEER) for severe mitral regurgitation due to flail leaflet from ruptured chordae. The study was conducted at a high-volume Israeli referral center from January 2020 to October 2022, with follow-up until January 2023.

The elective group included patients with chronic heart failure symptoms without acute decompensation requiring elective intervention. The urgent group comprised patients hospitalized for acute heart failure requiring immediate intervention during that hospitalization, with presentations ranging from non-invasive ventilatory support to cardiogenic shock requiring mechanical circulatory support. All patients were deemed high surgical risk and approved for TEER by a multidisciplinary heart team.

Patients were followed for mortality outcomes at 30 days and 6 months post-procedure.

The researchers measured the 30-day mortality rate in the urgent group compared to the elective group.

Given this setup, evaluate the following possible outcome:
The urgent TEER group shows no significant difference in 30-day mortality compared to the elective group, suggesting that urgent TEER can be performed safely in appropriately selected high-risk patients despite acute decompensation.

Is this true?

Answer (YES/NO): YES